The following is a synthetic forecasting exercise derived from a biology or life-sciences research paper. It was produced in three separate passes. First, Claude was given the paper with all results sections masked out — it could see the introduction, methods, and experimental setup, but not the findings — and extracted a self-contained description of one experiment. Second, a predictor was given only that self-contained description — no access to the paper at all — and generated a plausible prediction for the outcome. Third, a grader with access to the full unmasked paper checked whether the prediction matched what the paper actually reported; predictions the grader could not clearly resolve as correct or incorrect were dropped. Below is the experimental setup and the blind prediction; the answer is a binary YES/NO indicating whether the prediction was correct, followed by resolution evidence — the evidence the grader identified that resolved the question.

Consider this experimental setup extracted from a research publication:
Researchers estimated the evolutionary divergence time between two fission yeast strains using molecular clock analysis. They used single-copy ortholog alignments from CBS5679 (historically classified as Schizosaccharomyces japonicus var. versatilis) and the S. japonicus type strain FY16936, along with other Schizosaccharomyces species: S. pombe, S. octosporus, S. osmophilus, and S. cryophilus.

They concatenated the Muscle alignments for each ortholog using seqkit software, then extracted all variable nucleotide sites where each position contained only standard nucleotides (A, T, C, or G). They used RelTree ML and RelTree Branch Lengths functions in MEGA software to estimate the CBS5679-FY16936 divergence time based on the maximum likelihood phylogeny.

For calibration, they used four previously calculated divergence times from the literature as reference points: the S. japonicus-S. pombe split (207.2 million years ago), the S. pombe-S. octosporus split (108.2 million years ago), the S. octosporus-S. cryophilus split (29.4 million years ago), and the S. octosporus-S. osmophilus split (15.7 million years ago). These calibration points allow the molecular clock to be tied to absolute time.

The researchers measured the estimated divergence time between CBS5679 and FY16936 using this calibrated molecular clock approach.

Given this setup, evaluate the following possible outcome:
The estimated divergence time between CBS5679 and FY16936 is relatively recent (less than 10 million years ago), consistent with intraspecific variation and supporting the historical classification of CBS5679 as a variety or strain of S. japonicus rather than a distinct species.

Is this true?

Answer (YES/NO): NO